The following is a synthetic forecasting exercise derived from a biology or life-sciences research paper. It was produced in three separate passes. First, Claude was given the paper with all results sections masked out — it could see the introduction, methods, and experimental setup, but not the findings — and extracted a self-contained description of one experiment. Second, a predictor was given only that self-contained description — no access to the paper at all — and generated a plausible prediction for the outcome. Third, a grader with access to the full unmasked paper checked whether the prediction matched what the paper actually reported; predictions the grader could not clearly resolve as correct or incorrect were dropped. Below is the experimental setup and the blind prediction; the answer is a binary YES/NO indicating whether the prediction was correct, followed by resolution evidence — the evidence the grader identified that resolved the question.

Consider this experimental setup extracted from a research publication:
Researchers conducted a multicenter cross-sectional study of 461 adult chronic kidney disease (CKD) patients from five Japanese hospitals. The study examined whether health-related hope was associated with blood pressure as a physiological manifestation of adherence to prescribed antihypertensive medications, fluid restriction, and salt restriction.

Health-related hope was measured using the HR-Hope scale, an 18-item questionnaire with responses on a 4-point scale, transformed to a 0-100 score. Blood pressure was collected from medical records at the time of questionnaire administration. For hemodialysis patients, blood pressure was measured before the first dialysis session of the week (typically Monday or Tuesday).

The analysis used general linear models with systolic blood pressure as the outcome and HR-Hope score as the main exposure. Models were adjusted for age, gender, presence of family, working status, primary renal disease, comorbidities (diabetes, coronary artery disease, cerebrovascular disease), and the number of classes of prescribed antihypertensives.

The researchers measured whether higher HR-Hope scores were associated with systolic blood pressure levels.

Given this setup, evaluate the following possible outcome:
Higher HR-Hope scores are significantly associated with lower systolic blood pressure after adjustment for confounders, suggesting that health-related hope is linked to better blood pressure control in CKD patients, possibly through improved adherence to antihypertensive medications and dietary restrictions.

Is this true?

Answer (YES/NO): YES